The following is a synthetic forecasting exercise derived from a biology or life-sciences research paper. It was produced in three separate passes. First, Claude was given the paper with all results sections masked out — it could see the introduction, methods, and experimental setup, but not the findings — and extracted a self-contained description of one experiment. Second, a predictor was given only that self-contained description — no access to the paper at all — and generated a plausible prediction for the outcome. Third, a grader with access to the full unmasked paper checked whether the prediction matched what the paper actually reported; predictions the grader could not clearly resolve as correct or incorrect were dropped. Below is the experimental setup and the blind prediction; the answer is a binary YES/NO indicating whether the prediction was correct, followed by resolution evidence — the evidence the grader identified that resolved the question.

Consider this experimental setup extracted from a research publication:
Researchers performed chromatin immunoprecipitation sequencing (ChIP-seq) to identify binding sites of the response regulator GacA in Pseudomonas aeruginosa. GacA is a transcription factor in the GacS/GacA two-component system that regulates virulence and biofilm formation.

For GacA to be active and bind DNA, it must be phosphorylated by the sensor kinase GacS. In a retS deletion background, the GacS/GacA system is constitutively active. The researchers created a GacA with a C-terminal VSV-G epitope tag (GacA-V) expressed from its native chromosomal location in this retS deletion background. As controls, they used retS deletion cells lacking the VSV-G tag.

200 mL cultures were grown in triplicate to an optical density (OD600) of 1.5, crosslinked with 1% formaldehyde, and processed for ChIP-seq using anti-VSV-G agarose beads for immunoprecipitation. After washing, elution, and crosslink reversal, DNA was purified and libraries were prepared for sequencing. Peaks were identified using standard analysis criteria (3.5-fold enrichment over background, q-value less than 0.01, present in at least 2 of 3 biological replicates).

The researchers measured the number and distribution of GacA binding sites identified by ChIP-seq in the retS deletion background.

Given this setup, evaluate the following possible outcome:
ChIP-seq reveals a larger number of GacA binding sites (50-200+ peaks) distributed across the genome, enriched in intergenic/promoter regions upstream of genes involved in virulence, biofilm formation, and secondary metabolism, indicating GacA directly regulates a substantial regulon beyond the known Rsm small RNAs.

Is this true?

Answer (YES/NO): NO